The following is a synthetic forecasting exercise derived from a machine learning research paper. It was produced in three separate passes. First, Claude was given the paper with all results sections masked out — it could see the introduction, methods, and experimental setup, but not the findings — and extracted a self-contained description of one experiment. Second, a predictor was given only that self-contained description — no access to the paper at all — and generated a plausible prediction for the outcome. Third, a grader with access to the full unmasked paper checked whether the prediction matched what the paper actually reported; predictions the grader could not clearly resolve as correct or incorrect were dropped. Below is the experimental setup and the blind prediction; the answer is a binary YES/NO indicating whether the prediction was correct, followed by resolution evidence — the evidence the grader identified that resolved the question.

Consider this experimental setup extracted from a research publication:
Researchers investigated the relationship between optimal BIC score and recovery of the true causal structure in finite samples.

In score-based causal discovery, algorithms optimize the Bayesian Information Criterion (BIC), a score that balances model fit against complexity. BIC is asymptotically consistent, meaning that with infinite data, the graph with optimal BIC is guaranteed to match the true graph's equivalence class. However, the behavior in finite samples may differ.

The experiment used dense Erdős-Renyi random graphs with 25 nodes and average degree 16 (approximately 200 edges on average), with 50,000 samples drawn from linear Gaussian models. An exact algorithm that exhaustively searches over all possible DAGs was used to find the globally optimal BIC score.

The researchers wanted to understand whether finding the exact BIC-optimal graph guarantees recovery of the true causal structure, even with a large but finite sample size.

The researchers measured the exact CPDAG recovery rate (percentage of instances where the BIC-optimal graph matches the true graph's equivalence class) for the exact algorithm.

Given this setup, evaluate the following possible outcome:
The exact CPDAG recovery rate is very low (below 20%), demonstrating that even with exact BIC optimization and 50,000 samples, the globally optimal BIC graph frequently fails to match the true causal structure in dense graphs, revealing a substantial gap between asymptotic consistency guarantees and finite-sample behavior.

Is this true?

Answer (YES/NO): NO